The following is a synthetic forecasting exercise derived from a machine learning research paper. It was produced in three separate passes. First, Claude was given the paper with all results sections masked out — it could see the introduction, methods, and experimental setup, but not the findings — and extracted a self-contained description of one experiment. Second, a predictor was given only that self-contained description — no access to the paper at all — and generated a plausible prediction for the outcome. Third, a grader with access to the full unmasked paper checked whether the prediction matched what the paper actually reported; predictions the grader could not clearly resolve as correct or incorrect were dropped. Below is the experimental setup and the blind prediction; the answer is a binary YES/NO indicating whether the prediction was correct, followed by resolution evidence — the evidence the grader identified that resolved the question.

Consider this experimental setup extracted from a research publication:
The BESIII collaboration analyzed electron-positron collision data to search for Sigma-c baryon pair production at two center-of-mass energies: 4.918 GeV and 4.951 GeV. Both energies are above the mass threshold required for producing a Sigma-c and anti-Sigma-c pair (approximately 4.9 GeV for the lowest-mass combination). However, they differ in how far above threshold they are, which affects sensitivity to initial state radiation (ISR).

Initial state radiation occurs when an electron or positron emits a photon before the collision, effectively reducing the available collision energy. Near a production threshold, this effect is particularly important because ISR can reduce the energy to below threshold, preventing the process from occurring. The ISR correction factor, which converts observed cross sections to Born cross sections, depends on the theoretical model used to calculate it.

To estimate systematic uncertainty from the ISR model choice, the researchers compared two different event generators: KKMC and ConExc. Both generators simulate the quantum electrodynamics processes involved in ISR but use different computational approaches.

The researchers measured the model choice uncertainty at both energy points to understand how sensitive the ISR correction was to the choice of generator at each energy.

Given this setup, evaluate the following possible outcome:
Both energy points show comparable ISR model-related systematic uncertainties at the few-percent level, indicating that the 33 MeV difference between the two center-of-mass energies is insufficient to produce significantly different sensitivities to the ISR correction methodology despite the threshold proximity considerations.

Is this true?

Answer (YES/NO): NO